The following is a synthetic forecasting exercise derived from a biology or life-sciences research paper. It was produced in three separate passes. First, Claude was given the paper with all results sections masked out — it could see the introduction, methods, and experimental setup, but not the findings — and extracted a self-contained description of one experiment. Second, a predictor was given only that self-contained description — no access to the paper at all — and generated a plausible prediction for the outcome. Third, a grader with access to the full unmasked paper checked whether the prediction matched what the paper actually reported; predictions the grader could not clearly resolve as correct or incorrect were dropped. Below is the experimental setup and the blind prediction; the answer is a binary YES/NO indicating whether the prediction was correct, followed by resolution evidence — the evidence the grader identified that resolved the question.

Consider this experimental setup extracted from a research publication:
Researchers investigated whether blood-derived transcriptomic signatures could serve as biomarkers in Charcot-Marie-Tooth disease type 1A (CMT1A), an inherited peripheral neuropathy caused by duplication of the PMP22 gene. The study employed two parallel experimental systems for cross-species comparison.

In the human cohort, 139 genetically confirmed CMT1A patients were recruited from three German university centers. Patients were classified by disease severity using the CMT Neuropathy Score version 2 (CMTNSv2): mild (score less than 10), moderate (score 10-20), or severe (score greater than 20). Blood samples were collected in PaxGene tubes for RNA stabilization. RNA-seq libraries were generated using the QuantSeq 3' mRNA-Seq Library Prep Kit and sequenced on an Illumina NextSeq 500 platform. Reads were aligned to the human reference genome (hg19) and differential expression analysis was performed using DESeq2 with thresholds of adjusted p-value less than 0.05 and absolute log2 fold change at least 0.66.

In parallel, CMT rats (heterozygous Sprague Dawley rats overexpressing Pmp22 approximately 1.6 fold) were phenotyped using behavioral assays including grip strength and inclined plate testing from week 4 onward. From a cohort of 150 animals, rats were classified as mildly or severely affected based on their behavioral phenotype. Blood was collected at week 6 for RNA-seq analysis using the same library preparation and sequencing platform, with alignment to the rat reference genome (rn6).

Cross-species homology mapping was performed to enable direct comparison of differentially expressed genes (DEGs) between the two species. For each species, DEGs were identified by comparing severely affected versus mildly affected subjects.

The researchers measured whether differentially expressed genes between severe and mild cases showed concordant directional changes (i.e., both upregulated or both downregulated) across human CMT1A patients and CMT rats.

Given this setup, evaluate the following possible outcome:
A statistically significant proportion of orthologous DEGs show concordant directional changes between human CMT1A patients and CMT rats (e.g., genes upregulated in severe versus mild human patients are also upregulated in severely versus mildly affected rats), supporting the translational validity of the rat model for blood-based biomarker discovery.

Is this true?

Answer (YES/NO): YES